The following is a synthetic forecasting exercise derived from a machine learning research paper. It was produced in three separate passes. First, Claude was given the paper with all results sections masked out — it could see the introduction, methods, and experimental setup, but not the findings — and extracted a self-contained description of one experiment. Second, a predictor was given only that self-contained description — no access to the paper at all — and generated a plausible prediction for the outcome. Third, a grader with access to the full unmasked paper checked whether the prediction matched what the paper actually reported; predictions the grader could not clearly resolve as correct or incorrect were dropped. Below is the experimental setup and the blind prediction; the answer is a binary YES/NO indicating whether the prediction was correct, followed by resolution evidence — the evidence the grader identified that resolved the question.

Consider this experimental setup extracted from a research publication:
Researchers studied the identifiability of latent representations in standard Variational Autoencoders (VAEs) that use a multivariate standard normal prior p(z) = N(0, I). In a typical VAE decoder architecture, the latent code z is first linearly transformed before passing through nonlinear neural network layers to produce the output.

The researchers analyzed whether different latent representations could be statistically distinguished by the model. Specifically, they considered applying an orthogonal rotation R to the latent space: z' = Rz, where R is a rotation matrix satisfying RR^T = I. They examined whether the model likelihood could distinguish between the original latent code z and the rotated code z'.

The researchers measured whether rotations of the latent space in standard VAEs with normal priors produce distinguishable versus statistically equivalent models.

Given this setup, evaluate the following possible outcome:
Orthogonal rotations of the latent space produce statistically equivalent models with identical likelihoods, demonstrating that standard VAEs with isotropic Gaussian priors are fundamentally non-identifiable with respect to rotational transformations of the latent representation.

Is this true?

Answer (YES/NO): YES